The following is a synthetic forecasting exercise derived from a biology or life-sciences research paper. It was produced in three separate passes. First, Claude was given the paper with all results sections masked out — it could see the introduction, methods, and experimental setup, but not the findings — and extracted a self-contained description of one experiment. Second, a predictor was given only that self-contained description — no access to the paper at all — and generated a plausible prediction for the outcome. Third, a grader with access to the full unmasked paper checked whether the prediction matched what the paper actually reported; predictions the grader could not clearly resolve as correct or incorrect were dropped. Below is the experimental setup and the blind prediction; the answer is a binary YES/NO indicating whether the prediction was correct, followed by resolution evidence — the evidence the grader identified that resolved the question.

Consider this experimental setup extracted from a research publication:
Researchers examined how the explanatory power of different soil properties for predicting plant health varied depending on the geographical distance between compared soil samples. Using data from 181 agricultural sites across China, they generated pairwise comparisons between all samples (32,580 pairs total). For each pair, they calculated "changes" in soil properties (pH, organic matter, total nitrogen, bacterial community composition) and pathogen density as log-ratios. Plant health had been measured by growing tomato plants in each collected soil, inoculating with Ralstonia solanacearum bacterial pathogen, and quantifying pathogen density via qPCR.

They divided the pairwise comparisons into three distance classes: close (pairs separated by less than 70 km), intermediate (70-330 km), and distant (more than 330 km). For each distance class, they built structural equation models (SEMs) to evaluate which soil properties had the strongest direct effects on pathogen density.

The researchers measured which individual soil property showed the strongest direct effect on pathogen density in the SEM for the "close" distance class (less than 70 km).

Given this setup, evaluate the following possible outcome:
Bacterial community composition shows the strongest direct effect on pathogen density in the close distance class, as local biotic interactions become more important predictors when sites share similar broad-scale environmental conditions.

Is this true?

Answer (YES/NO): NO